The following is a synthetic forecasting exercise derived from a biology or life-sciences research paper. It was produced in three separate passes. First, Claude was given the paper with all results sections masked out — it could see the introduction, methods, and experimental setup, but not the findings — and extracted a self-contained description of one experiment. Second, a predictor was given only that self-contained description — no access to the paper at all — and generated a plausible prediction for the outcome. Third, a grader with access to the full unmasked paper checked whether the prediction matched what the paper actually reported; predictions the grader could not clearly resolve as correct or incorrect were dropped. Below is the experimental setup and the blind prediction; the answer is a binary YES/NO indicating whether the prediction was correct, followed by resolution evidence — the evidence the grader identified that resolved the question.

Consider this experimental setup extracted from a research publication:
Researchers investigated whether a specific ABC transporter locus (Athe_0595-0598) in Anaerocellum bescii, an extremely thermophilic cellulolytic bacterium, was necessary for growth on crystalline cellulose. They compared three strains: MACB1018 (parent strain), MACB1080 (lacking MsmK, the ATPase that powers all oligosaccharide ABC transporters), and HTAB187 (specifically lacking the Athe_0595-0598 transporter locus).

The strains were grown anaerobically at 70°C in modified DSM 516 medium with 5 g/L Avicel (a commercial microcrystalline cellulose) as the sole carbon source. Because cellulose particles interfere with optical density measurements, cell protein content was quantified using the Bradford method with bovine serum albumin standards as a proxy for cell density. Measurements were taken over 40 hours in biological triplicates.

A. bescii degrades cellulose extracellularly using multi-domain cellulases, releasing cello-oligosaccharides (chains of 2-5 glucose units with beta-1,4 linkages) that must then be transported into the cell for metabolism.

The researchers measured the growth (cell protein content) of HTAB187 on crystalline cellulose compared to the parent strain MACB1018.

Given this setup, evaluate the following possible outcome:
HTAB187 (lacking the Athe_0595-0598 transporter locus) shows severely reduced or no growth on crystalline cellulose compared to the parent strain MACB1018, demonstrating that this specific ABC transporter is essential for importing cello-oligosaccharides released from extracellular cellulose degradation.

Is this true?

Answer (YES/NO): YES